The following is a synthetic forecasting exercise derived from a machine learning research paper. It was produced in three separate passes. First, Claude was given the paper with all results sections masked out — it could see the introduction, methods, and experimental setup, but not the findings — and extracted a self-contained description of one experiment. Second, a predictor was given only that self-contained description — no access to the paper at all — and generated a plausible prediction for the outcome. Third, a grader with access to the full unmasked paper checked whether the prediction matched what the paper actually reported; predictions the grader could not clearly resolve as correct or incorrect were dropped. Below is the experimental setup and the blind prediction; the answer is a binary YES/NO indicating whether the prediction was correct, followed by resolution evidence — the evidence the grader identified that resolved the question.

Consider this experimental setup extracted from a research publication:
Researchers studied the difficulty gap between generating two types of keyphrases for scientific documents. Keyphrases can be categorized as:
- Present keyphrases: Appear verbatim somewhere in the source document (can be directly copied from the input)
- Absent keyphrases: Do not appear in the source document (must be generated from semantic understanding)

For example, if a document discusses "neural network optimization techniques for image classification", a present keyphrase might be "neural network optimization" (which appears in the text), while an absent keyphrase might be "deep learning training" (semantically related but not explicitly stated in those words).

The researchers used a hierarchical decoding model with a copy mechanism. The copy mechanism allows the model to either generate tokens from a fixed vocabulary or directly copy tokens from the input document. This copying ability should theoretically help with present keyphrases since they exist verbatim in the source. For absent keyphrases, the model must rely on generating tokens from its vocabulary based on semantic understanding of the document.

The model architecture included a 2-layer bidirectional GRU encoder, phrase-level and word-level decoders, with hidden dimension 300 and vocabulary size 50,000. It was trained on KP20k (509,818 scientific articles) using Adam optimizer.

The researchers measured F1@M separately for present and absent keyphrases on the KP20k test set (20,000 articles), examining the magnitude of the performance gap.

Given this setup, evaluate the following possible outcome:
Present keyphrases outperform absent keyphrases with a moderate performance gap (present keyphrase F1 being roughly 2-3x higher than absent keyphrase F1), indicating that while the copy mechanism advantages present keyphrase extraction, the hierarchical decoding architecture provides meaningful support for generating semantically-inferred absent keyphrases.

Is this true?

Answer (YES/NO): NO